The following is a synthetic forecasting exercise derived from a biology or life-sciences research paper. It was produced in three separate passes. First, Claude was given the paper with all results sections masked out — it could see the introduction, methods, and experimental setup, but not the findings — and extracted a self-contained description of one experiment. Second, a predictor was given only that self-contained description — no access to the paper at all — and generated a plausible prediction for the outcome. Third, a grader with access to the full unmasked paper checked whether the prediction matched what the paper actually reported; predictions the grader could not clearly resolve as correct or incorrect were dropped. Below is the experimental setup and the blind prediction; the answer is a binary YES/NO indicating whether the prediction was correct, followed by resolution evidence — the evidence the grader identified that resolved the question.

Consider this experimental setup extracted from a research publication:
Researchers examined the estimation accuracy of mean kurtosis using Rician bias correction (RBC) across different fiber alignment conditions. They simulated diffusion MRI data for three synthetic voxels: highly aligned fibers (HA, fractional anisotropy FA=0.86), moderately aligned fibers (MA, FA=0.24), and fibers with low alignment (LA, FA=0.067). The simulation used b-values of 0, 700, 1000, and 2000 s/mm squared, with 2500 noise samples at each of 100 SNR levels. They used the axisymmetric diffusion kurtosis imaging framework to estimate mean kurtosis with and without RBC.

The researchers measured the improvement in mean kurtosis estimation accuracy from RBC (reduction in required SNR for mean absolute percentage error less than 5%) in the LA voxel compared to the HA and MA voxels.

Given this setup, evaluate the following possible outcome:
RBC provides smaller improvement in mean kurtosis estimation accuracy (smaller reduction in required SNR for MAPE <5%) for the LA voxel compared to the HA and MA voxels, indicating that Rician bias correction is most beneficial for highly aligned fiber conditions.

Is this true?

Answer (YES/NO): YES